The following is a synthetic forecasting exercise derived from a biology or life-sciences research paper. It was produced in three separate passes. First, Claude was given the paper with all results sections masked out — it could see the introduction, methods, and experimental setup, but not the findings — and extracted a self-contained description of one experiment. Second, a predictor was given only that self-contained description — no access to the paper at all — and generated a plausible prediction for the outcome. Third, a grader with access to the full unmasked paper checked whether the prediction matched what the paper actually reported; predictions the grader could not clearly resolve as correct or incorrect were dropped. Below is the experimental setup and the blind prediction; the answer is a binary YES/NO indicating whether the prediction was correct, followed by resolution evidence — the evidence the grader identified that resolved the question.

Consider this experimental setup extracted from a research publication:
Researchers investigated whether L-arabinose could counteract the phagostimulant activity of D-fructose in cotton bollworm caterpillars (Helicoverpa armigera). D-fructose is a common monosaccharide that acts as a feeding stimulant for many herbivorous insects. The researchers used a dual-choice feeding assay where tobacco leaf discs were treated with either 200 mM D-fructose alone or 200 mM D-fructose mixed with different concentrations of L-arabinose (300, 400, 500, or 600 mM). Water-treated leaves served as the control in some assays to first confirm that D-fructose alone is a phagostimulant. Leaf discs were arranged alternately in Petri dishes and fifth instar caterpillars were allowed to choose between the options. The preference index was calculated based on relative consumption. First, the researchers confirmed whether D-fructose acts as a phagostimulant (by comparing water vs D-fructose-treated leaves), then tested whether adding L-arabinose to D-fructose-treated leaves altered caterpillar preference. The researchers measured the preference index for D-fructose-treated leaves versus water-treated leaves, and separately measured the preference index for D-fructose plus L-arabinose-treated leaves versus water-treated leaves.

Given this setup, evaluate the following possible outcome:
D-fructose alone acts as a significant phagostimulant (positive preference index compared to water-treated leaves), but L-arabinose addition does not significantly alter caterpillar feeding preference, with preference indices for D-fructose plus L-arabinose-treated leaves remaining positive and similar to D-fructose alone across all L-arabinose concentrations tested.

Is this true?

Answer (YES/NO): NO